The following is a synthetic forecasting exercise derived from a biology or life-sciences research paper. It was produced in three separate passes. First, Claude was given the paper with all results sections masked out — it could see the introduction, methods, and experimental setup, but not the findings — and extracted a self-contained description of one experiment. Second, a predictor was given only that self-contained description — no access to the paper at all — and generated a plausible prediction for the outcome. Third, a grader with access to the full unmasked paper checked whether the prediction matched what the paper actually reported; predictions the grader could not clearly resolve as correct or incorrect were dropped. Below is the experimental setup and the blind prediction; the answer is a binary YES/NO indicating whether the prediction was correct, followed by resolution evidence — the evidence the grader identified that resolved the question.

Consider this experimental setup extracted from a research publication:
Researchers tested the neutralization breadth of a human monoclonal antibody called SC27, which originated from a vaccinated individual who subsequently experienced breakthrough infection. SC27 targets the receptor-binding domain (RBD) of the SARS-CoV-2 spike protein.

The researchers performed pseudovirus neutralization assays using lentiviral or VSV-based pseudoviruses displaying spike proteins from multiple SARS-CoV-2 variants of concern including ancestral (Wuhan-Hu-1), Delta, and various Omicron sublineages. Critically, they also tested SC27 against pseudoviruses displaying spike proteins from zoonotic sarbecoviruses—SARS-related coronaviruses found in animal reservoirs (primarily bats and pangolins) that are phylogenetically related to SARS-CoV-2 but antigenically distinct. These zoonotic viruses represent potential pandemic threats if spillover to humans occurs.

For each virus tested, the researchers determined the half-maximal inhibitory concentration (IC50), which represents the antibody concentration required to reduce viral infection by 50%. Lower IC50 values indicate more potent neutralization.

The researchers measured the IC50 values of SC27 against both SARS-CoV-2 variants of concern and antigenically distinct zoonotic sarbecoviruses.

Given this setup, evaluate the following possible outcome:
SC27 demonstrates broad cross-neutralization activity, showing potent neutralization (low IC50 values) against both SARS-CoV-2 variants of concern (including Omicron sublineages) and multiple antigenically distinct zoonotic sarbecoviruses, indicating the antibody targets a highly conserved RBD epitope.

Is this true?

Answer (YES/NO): YES